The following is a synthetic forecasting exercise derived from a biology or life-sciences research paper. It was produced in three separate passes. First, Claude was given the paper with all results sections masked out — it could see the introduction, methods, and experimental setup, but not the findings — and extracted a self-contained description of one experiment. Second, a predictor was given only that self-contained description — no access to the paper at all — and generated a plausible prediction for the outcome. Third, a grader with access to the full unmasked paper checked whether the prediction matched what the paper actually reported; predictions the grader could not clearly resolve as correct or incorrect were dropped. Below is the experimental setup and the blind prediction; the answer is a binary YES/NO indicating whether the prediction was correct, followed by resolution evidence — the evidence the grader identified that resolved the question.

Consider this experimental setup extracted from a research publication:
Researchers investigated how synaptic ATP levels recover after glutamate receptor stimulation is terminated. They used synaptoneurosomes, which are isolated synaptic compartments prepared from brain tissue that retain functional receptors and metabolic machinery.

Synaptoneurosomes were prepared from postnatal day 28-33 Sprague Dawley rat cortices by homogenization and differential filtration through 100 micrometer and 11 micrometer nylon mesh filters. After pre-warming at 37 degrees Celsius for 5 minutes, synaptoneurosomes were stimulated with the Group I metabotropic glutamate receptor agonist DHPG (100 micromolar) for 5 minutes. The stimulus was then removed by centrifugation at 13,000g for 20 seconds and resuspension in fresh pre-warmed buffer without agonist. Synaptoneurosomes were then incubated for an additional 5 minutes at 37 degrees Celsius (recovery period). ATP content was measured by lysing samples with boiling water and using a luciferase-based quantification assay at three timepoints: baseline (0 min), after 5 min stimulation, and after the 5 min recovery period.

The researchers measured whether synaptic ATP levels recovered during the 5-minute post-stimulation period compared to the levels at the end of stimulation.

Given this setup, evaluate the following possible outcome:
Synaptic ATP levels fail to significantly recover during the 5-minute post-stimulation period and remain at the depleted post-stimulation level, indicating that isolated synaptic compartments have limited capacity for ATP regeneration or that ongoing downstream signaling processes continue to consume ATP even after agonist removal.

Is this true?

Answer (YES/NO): NO